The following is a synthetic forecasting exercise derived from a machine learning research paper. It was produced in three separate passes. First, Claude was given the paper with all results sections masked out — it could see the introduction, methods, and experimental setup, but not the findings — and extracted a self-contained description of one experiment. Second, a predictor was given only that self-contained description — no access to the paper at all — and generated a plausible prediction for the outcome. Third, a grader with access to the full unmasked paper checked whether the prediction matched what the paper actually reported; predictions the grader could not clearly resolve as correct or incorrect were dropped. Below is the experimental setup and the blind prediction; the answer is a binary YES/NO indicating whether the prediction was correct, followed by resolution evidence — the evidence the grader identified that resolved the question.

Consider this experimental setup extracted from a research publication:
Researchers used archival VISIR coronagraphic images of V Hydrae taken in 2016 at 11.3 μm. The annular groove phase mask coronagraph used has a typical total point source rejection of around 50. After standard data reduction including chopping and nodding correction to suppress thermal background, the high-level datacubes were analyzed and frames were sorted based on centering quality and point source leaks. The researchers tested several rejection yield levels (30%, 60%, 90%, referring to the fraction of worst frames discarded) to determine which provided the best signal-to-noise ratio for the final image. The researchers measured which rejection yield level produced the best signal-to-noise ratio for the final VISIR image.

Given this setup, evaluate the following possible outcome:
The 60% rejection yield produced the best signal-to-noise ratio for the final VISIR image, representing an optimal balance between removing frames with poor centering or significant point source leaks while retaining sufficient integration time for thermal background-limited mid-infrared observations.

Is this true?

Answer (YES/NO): NO